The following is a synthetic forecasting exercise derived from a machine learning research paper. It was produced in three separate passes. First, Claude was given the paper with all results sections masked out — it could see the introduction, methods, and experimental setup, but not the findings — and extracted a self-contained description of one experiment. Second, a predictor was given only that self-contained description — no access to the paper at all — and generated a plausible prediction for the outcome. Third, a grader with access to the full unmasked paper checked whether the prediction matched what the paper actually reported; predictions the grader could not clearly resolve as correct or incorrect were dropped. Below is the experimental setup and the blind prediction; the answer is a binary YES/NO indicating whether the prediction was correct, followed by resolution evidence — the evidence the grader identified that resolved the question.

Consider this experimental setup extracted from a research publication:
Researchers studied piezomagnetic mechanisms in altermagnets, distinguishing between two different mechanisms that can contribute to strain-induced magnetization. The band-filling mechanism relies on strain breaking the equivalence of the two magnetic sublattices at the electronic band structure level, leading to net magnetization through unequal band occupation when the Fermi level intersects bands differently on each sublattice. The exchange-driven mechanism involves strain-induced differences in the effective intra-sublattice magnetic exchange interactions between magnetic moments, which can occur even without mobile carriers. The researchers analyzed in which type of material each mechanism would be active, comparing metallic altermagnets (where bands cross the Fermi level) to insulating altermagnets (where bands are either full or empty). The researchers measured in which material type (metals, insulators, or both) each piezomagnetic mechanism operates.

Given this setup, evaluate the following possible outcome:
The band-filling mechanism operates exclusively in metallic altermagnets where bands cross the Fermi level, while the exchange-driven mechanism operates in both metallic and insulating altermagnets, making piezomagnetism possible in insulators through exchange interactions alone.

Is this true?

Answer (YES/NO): NO